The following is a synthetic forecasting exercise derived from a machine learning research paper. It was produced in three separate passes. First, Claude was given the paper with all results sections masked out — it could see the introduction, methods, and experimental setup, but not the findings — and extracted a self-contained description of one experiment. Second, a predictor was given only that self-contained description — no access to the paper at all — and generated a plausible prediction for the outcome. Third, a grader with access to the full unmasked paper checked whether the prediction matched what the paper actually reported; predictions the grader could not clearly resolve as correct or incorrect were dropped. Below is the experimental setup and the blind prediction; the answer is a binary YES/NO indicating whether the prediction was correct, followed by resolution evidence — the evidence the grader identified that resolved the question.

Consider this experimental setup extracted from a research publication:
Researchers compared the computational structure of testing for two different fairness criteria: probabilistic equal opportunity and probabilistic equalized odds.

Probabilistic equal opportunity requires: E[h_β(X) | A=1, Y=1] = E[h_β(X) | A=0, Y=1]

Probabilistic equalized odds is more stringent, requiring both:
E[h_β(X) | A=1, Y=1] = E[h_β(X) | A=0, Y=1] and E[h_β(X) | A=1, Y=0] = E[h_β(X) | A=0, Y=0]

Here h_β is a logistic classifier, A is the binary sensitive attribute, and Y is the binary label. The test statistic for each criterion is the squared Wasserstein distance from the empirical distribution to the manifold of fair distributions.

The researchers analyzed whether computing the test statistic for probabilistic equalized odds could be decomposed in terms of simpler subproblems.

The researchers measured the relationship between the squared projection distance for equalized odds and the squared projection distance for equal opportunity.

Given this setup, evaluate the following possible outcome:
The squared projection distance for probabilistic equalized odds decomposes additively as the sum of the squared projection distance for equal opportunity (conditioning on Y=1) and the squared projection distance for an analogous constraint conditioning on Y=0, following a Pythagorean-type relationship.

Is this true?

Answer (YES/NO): YES